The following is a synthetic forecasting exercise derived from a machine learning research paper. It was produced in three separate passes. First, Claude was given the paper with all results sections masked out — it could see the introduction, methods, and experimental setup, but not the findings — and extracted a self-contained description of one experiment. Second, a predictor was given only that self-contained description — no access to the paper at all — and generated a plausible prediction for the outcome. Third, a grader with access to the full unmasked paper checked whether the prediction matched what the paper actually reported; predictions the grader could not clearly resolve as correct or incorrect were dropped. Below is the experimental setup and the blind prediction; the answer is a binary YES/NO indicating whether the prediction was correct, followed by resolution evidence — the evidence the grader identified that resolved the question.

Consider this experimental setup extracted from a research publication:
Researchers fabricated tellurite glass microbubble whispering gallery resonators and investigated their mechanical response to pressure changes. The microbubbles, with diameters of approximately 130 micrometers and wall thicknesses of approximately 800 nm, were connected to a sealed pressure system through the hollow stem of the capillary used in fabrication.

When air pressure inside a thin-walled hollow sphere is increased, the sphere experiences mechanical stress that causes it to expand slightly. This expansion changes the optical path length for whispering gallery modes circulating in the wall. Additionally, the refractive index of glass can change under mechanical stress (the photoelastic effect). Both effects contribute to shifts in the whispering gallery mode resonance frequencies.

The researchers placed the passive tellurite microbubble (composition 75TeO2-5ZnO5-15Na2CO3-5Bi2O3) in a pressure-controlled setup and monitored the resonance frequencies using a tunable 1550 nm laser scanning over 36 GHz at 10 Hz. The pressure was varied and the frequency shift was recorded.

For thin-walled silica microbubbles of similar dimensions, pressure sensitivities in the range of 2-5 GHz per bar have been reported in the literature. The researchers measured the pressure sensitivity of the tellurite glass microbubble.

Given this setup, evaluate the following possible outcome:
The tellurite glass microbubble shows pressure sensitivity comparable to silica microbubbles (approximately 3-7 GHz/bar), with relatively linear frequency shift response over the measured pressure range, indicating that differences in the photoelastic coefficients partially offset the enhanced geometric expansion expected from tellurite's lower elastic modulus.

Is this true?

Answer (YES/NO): NO